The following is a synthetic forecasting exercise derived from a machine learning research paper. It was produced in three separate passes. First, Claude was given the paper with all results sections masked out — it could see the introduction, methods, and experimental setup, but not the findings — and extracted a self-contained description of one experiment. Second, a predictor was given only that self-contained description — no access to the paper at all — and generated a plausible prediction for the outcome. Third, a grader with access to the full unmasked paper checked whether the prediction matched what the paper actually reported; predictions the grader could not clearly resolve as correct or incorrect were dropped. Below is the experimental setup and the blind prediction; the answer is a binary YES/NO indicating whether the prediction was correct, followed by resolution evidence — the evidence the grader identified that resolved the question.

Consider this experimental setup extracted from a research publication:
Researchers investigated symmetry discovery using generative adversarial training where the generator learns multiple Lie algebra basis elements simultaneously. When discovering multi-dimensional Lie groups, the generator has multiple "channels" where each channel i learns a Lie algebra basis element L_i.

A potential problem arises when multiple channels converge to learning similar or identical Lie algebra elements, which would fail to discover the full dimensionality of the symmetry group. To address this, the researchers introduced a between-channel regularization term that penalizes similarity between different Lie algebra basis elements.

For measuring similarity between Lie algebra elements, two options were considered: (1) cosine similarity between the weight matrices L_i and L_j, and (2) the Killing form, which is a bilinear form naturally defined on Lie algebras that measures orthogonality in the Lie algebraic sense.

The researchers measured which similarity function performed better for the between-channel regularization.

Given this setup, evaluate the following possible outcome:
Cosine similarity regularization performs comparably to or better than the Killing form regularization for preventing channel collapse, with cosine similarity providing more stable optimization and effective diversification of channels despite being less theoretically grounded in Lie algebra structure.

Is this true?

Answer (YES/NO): NO